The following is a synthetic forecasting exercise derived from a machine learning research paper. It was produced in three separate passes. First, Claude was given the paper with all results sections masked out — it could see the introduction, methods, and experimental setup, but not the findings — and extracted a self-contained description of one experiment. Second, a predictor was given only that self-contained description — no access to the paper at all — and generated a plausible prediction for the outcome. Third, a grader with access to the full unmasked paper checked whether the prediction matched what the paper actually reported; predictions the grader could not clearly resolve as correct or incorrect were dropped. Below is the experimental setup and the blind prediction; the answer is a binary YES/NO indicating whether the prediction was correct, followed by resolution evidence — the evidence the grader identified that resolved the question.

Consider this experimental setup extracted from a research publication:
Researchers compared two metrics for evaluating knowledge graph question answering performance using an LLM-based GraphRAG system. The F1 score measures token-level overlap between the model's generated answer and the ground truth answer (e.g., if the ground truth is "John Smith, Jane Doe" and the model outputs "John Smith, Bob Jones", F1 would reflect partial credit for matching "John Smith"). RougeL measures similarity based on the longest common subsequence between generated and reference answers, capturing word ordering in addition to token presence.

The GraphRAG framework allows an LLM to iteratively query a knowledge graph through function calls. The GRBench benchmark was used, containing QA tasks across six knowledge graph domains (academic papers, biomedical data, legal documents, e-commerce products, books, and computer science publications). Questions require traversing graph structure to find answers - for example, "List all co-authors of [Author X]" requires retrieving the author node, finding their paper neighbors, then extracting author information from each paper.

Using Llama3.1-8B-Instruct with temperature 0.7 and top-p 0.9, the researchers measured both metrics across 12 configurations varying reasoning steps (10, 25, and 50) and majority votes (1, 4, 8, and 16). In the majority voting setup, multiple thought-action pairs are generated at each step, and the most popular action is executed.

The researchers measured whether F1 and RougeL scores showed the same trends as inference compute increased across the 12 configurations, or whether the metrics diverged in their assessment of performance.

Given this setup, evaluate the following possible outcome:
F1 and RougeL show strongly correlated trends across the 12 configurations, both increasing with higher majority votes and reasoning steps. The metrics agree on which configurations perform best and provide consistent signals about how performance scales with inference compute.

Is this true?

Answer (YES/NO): YES